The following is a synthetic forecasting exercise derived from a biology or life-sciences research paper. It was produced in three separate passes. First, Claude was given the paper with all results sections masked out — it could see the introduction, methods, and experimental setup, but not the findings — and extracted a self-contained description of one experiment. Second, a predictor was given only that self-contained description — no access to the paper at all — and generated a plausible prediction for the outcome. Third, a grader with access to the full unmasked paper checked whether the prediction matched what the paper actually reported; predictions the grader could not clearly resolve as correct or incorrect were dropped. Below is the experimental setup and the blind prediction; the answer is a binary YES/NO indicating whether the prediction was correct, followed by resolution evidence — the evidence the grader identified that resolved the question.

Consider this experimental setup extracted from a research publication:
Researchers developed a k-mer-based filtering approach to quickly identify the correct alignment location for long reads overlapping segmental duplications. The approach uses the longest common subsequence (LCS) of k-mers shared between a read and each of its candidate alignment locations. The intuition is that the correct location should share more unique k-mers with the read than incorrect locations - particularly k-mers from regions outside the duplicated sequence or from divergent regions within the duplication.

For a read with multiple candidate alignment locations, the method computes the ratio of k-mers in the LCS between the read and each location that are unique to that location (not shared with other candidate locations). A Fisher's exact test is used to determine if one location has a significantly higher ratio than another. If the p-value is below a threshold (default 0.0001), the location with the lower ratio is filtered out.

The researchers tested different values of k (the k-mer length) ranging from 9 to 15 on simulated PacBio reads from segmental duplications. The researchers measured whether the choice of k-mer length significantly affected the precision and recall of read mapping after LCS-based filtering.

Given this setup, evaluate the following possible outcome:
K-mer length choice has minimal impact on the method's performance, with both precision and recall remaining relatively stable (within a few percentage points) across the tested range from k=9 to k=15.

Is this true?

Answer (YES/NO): YES